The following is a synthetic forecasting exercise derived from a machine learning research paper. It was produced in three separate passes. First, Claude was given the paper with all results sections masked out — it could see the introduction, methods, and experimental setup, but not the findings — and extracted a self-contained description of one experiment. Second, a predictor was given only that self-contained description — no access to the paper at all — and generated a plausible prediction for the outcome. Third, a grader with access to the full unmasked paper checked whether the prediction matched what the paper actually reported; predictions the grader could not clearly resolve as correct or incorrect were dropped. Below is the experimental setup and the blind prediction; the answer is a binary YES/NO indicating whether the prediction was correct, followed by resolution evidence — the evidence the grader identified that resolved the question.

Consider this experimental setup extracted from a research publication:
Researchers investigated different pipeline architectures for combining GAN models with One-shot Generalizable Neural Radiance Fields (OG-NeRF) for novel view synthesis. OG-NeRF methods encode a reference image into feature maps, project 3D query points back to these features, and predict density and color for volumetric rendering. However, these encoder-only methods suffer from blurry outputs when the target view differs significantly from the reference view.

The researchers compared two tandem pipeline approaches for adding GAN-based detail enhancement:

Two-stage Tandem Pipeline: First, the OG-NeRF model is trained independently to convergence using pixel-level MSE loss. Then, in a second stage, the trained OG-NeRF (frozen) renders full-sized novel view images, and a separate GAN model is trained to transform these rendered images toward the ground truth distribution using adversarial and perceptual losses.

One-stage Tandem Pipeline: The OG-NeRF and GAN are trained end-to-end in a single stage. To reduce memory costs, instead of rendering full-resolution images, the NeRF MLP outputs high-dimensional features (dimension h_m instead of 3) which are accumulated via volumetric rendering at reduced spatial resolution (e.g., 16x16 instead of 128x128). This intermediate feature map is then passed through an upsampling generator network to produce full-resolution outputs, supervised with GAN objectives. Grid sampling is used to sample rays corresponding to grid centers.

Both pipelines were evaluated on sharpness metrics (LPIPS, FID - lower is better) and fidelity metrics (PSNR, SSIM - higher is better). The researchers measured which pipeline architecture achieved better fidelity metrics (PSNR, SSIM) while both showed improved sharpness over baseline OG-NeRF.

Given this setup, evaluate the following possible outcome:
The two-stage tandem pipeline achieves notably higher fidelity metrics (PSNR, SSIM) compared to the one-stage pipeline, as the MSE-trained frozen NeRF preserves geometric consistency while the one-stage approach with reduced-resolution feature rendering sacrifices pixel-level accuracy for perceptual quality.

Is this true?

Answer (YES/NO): NO